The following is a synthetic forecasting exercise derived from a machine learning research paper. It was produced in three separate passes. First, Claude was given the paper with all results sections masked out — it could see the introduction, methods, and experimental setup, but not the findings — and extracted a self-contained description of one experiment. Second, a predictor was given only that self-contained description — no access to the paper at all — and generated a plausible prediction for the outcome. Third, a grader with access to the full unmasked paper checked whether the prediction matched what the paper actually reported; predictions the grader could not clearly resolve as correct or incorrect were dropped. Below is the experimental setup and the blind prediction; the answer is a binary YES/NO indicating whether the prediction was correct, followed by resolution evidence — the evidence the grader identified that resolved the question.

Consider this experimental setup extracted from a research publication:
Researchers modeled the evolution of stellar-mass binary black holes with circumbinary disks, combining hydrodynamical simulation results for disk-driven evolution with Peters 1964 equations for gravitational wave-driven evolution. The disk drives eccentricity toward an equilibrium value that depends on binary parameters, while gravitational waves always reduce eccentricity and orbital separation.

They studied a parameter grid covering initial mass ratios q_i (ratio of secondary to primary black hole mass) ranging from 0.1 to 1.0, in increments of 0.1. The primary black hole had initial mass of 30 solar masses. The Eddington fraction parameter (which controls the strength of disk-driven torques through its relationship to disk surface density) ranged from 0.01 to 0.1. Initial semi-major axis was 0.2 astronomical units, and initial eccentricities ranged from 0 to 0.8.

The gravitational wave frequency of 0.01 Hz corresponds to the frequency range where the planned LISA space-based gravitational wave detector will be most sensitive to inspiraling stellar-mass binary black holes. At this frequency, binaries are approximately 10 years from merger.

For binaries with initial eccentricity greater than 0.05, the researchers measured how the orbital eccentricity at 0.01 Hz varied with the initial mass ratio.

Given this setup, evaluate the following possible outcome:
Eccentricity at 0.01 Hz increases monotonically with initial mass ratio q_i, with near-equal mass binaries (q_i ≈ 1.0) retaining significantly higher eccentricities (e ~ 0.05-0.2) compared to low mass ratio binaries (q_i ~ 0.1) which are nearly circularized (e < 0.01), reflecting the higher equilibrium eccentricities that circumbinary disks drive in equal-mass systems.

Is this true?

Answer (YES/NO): NO